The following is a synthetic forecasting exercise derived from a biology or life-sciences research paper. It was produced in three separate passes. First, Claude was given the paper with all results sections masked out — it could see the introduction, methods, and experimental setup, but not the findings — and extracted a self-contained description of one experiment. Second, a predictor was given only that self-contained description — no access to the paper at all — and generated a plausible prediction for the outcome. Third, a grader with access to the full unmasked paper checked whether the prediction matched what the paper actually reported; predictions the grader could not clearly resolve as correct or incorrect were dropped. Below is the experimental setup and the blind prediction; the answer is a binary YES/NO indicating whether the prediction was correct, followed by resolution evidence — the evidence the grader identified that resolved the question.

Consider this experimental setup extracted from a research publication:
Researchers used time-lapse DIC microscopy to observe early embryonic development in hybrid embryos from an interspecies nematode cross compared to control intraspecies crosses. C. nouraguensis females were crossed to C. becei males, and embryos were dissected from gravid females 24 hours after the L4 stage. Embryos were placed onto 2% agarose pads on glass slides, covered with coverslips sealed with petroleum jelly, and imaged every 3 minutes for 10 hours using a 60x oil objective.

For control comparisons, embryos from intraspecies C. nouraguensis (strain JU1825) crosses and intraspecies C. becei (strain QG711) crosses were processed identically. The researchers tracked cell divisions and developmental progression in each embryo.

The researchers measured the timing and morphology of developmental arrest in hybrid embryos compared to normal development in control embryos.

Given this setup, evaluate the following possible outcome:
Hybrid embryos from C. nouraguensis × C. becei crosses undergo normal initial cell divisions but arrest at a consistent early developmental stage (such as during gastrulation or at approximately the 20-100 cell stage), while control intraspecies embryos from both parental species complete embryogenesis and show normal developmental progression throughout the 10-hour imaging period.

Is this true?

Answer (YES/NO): NO